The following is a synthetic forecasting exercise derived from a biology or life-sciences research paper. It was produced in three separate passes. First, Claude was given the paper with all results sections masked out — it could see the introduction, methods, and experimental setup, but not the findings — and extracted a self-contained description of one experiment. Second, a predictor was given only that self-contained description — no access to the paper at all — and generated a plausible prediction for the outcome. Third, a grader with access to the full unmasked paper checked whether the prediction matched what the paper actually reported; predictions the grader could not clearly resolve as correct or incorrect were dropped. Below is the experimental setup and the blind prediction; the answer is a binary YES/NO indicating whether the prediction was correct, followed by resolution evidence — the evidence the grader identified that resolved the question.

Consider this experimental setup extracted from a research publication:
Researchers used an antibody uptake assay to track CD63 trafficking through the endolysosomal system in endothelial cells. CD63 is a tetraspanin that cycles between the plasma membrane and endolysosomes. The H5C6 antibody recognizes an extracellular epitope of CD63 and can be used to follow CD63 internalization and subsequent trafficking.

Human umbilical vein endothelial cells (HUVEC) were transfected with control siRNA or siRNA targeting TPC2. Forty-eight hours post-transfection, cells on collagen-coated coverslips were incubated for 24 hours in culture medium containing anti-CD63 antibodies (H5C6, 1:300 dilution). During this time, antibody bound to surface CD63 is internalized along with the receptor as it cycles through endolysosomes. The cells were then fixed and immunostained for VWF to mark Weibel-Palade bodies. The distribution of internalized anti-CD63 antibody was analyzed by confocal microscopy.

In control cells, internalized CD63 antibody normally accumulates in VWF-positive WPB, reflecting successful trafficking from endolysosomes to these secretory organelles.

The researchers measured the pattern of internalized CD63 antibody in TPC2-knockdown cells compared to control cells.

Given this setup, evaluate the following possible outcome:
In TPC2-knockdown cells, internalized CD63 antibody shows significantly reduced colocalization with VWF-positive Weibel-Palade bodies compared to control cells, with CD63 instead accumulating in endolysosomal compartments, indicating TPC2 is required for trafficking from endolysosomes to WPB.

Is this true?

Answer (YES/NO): YES